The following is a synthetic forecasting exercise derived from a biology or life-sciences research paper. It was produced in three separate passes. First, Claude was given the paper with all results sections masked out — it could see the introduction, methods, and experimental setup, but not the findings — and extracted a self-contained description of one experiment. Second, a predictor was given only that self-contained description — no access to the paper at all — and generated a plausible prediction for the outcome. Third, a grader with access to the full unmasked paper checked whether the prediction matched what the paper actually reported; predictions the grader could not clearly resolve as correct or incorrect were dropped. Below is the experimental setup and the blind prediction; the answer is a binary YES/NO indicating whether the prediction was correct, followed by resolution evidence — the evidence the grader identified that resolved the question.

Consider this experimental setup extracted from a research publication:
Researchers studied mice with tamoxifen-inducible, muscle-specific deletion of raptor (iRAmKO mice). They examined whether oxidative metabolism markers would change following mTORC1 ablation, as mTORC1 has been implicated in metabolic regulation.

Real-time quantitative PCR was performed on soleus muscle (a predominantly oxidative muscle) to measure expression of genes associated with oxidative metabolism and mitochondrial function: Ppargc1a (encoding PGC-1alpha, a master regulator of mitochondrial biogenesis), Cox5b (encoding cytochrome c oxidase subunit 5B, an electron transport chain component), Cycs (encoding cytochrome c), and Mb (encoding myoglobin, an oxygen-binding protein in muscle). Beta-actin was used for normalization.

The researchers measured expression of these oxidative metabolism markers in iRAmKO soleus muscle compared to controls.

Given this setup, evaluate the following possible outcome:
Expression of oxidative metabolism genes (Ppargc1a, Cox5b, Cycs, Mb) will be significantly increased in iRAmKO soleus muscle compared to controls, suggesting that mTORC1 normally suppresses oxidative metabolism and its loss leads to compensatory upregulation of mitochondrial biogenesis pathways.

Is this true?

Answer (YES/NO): NO